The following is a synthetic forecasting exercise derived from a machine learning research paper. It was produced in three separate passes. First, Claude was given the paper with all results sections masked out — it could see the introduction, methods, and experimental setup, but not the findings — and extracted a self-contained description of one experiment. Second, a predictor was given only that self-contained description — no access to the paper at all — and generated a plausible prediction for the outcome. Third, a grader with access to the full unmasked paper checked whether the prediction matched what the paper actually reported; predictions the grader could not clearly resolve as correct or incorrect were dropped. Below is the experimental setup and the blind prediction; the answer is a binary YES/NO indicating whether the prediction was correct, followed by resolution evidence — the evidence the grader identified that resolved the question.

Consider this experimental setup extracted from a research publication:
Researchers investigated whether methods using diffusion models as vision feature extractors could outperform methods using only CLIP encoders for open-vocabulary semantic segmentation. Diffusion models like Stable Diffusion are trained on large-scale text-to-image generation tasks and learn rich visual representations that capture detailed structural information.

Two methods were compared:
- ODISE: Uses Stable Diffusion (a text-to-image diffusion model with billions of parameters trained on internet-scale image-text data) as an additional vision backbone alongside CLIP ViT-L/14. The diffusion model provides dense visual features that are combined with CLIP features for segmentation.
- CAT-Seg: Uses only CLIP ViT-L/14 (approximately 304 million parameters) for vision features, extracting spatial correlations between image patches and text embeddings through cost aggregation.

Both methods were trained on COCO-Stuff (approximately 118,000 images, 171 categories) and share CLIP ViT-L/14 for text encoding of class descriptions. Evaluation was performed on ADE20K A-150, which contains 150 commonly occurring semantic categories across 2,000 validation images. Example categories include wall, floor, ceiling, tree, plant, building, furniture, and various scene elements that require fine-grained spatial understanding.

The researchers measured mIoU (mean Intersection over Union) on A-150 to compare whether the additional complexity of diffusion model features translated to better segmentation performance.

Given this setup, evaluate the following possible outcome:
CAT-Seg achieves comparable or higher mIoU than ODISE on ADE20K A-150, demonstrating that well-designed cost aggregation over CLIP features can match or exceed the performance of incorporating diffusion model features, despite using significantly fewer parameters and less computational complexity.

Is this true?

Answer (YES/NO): YES